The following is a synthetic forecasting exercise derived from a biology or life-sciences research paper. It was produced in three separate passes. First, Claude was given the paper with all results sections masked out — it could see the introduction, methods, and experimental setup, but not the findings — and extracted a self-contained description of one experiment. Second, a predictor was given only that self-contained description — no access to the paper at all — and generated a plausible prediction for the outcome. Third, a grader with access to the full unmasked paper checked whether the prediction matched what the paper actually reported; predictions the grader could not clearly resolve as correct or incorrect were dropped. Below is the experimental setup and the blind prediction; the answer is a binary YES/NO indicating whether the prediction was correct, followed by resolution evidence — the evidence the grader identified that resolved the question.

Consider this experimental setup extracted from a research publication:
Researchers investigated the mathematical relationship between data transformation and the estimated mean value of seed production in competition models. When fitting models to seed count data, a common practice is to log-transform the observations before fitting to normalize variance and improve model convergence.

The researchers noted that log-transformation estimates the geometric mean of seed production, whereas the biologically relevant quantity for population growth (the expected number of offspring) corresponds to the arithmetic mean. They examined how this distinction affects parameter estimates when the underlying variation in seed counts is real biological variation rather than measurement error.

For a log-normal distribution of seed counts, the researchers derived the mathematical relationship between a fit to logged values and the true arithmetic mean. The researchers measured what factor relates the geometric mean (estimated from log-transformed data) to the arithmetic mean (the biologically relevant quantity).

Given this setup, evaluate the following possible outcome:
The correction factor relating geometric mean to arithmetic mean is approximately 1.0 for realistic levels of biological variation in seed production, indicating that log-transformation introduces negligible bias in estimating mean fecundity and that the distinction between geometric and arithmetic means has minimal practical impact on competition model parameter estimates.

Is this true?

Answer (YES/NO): NO